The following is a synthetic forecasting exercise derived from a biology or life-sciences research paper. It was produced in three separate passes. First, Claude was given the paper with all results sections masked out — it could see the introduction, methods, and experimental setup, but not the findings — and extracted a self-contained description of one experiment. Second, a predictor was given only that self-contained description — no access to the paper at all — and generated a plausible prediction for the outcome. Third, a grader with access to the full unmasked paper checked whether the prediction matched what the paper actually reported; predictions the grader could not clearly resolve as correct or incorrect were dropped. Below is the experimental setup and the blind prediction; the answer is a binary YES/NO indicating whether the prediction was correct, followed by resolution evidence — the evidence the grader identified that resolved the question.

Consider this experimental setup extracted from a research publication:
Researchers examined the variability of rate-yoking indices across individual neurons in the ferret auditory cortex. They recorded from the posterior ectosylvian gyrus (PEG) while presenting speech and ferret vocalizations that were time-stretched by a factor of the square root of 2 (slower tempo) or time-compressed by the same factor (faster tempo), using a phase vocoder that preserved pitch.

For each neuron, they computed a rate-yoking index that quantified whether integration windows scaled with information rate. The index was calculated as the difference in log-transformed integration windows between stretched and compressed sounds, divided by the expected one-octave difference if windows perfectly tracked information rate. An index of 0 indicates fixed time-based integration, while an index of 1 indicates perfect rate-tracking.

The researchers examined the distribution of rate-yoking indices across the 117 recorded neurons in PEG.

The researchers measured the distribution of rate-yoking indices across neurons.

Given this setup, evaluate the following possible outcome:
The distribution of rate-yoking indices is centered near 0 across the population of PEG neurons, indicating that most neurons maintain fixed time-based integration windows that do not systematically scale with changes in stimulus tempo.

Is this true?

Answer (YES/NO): YES